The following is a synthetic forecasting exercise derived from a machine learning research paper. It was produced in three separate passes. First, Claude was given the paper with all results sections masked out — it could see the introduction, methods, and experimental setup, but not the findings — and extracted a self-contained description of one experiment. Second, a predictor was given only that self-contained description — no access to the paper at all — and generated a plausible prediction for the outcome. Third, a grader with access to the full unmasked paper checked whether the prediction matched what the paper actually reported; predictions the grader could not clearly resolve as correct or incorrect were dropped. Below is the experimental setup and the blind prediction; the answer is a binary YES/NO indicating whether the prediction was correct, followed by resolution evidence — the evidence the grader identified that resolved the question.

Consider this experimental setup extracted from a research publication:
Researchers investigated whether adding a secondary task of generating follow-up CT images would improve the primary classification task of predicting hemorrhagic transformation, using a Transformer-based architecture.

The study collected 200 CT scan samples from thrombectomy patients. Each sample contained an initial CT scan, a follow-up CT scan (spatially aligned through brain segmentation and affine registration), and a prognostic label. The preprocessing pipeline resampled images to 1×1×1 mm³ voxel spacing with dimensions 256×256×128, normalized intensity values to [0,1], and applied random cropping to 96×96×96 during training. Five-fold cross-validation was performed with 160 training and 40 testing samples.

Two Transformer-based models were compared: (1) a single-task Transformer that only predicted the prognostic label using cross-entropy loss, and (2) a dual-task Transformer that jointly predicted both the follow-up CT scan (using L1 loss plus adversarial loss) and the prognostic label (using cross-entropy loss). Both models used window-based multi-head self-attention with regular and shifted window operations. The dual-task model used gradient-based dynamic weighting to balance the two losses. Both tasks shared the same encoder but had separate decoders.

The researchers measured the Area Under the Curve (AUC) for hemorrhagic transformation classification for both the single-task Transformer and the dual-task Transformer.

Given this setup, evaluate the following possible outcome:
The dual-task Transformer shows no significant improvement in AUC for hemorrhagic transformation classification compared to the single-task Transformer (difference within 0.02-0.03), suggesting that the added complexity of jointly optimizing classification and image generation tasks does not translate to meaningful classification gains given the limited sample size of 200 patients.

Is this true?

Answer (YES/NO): NO